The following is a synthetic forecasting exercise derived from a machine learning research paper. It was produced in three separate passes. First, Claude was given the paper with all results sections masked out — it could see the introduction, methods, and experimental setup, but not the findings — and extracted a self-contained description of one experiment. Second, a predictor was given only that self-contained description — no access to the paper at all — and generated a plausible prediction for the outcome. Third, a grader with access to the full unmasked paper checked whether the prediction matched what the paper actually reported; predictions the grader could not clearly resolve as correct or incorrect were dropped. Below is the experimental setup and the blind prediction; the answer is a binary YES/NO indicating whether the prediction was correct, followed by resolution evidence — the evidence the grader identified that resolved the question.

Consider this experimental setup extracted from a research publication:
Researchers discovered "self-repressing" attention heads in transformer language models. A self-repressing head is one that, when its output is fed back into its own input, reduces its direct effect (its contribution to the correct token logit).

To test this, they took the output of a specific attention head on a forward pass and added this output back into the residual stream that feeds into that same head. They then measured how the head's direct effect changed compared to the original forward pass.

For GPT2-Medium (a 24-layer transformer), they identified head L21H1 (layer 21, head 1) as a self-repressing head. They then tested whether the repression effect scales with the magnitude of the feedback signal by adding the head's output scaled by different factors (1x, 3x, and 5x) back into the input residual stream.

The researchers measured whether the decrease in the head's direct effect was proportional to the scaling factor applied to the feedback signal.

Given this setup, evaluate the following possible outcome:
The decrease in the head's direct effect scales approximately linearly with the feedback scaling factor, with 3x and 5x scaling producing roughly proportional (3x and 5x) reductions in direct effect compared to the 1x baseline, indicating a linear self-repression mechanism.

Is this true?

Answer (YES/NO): YES